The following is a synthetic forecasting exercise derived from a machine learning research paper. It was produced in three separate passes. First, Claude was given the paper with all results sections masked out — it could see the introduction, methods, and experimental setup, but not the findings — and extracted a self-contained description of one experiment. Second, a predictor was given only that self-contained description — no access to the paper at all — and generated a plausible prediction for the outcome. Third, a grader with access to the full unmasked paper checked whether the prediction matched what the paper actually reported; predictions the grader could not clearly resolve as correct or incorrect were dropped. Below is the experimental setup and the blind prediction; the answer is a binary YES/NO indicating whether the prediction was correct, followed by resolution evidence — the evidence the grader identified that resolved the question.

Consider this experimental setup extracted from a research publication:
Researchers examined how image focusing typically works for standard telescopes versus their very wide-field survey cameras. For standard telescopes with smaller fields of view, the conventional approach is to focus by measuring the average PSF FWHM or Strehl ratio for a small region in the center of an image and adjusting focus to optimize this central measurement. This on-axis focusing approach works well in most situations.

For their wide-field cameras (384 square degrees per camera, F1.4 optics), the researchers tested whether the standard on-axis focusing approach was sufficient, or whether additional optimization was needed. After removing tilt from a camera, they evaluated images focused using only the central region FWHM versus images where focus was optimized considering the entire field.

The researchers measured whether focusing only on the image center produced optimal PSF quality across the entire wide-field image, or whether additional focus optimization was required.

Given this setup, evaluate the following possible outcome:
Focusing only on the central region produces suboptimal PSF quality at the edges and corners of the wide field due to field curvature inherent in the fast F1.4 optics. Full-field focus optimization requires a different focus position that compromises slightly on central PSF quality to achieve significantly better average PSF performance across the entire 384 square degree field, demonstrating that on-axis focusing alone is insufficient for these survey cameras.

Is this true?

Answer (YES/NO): YES